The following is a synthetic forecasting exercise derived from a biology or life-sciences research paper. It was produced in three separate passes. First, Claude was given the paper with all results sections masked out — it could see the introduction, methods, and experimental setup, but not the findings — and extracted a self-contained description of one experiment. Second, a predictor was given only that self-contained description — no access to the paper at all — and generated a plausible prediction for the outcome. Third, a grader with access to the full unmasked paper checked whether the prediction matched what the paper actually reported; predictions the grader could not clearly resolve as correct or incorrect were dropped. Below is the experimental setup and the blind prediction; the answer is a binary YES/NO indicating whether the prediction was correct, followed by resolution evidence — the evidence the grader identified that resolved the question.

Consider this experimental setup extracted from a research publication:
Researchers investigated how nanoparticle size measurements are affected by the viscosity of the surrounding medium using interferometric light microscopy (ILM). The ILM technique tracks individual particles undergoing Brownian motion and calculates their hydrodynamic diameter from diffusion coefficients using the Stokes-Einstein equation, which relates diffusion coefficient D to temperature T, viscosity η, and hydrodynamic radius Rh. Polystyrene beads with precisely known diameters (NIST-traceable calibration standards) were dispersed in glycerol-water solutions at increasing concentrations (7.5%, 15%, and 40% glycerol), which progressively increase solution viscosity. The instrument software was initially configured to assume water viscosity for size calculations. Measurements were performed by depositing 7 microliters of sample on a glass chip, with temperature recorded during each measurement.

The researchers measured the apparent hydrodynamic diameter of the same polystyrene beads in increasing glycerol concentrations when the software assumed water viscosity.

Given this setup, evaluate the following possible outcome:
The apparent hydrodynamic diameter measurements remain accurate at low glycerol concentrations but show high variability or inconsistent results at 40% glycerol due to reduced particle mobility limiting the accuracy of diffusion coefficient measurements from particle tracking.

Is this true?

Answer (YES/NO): YES